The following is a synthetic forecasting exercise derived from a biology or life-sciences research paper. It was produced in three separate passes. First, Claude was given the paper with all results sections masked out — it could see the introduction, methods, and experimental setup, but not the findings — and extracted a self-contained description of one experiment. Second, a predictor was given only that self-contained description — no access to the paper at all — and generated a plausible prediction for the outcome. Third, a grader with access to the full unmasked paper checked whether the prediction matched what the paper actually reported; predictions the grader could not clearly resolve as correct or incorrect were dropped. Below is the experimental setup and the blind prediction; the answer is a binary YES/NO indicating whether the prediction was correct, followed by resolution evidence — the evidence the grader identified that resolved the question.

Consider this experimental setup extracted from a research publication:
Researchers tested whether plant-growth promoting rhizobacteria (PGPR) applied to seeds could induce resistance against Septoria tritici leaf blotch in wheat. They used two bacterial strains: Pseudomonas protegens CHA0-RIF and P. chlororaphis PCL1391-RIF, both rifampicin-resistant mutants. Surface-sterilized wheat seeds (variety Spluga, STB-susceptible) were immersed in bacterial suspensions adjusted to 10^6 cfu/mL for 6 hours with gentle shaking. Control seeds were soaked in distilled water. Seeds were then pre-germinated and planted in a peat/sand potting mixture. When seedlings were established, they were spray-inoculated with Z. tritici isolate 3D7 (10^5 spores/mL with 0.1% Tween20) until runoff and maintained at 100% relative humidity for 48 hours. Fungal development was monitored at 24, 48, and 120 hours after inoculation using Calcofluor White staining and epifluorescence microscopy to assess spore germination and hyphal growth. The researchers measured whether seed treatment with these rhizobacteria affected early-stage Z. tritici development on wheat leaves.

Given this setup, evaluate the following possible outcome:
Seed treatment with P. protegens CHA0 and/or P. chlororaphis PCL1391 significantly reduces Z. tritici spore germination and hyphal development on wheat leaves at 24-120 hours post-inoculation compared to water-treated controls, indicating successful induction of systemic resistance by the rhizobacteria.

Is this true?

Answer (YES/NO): NO